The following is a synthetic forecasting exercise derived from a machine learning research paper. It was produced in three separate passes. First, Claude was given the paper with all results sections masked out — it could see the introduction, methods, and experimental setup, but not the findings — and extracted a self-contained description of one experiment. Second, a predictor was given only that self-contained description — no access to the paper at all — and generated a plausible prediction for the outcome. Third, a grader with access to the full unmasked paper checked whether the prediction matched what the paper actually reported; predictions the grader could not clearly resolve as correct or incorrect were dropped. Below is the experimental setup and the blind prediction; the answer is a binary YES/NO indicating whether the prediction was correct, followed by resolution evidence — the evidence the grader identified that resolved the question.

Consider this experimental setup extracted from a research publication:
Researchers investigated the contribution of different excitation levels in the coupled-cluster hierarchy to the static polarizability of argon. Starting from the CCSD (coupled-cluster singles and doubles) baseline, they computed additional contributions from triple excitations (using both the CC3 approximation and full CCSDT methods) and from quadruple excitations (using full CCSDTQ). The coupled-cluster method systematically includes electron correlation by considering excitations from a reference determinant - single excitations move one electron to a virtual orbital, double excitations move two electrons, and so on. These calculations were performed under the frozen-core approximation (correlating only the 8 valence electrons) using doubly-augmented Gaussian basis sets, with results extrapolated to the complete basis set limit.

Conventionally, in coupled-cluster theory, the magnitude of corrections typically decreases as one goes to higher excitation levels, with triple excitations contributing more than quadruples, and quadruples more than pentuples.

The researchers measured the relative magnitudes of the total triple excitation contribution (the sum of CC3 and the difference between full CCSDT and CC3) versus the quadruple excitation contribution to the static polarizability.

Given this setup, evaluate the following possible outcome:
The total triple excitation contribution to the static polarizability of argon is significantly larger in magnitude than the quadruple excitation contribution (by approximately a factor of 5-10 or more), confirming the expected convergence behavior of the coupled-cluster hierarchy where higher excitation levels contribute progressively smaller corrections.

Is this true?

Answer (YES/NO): NO